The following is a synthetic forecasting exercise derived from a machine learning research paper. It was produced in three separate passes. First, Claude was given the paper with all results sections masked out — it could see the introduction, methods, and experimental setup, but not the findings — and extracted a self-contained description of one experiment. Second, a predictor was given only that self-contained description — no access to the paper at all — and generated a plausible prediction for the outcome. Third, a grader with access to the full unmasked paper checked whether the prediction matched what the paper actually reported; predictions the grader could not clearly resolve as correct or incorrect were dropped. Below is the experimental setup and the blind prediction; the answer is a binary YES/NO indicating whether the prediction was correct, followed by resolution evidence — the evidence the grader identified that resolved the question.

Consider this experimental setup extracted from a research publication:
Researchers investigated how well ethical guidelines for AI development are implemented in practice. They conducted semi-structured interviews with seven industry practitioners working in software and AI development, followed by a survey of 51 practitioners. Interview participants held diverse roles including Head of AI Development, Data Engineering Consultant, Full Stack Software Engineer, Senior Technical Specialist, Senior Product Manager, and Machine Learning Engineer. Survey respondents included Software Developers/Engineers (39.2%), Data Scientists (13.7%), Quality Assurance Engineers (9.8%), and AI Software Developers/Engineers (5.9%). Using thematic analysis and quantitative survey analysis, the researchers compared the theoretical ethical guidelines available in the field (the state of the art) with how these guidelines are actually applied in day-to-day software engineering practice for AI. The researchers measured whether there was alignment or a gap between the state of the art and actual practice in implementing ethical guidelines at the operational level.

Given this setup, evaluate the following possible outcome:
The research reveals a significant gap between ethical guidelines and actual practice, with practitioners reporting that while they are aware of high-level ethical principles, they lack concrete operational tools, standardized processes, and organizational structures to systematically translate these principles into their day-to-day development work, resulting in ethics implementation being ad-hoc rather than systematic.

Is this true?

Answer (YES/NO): YES